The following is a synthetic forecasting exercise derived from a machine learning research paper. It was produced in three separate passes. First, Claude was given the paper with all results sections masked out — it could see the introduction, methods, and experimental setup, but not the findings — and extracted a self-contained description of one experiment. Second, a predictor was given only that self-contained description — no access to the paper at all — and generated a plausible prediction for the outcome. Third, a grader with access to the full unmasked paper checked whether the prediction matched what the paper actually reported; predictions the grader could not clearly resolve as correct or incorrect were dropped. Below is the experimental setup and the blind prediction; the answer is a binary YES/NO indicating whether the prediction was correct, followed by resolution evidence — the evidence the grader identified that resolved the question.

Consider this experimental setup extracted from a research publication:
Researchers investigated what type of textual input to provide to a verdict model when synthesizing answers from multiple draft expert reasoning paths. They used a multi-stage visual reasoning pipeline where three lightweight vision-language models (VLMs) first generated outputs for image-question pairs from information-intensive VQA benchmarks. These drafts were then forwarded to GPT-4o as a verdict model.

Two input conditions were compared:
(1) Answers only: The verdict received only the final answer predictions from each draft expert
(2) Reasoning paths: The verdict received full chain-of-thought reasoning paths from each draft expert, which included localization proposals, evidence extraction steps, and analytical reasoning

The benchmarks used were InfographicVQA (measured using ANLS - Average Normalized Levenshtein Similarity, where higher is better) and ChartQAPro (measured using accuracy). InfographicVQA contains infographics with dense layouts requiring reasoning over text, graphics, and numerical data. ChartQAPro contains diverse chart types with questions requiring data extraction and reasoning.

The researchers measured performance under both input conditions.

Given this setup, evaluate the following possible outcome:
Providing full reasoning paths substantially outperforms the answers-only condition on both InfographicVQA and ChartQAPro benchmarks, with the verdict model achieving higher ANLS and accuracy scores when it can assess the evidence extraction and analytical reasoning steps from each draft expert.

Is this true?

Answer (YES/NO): YES